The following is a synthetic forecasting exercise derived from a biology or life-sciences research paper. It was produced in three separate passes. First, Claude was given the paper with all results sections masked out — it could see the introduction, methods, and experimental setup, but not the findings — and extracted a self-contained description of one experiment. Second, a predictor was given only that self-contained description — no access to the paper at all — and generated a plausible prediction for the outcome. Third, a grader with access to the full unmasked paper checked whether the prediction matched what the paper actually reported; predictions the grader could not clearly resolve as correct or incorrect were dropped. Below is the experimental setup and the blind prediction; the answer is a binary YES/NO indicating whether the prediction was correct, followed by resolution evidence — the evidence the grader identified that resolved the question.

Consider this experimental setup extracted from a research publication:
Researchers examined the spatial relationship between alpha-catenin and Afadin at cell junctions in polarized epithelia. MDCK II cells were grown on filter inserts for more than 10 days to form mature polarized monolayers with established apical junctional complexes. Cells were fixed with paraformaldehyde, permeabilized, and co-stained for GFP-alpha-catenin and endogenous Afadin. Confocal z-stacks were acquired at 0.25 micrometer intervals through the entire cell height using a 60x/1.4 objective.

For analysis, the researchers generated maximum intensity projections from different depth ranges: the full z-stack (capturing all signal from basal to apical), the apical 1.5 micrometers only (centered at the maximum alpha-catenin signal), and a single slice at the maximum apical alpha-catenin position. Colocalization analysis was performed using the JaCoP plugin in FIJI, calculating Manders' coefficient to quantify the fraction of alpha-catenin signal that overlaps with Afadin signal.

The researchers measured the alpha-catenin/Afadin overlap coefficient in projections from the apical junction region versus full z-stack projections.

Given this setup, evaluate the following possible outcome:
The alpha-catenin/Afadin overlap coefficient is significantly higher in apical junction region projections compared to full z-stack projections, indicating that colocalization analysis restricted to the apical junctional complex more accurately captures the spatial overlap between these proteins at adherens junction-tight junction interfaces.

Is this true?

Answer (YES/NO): YES